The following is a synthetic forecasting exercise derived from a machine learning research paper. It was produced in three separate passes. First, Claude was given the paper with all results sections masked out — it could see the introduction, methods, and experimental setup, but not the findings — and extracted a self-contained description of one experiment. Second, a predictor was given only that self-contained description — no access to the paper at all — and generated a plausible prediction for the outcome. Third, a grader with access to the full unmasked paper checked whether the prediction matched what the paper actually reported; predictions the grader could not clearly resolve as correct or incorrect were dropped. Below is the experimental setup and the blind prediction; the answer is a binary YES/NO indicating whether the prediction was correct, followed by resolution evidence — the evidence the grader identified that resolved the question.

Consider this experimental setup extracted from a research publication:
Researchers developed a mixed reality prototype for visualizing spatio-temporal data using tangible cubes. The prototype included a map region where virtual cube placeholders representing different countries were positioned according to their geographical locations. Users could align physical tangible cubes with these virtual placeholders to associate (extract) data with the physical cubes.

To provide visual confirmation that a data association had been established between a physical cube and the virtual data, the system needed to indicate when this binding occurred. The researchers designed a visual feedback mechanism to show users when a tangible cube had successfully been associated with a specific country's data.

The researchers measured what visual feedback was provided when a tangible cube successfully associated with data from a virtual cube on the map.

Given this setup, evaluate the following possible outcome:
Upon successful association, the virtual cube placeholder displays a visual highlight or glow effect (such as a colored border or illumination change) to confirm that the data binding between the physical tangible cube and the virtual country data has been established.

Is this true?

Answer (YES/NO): YES